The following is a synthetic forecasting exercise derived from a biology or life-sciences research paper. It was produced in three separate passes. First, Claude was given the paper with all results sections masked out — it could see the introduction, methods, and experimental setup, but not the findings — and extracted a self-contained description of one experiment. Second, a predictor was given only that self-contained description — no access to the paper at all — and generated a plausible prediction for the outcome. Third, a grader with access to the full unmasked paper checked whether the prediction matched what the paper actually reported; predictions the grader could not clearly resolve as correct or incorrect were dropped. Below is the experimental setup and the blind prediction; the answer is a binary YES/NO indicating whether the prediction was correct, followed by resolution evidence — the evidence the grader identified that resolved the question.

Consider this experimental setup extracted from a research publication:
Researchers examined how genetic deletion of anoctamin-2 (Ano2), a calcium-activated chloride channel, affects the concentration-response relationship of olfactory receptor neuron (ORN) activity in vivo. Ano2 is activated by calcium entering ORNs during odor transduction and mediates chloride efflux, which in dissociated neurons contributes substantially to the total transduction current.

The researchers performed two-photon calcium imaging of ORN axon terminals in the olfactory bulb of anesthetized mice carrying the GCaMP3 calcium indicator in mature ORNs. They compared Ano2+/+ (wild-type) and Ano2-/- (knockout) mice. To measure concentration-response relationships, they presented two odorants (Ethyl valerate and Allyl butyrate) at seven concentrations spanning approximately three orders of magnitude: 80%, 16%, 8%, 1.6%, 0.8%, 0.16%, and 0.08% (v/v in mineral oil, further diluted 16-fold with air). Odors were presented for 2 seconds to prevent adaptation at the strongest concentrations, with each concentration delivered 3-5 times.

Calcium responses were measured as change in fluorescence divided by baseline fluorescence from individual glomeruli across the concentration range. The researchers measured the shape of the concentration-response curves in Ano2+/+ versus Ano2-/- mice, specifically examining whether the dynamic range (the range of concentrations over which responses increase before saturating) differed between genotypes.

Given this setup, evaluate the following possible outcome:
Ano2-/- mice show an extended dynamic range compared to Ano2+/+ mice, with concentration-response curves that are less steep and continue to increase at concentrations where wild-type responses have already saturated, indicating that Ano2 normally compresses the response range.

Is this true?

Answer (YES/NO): YES